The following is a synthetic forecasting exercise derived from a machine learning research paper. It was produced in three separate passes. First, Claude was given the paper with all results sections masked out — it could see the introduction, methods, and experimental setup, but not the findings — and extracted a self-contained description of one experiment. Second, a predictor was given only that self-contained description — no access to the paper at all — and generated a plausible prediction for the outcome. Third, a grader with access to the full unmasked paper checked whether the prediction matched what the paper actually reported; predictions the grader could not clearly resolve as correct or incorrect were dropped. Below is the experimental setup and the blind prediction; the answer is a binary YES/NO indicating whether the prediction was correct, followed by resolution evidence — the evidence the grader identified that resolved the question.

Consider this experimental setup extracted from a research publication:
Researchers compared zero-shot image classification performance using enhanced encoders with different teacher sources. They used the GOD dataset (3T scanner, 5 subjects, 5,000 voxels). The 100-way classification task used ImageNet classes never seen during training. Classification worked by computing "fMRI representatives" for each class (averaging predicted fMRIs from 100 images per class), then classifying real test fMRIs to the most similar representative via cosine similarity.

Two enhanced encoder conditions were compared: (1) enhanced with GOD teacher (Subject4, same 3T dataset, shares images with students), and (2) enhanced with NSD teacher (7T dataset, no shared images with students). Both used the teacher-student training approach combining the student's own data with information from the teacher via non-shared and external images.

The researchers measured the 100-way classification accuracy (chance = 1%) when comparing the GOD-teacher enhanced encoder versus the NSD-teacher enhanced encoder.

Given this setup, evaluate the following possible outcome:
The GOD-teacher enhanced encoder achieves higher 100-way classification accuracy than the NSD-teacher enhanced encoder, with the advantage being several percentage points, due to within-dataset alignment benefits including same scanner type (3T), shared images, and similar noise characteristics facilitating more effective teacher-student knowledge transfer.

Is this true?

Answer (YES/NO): NO